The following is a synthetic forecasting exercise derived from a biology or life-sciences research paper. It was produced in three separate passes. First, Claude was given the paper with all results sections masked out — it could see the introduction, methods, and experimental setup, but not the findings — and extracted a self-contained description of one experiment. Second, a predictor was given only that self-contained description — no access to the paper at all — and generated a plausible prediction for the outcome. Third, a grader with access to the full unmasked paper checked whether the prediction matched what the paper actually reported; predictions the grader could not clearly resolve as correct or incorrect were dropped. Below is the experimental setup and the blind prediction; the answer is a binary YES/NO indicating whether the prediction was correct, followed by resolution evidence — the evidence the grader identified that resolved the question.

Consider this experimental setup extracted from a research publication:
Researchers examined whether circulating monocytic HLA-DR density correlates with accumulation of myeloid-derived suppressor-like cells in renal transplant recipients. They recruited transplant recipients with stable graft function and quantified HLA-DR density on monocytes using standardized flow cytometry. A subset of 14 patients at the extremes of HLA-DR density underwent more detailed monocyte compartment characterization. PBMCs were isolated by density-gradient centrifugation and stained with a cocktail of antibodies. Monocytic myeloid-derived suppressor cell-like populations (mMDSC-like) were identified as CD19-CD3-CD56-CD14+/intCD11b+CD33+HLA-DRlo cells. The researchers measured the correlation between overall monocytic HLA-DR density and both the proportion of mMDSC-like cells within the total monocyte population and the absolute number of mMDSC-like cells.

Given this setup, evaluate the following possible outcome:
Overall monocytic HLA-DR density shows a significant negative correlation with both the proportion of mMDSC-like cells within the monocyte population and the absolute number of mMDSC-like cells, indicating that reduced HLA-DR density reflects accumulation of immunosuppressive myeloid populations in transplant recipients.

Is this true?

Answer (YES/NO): YES